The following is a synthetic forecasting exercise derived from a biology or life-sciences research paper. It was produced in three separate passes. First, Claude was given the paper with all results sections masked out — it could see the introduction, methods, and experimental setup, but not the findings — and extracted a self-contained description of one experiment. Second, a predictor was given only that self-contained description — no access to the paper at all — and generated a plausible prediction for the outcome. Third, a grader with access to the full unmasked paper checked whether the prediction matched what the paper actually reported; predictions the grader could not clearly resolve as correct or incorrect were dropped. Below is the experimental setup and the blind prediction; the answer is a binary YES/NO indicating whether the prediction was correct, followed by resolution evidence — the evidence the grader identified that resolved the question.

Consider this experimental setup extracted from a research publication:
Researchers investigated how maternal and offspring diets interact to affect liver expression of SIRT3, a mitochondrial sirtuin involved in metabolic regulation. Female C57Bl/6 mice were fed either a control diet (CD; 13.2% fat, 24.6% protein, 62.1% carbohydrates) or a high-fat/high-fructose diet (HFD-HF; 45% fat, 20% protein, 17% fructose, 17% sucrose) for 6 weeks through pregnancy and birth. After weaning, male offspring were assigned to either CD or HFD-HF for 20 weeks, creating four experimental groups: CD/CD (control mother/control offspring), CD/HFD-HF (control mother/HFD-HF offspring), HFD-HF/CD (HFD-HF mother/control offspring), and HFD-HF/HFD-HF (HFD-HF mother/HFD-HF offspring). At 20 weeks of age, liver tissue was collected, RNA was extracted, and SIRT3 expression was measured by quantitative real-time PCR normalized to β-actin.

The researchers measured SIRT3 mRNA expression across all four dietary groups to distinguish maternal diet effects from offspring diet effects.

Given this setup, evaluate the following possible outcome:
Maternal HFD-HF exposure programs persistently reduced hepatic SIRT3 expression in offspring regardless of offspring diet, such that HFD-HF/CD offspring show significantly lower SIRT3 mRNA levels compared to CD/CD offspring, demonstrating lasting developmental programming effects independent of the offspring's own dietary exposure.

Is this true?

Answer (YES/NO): NO